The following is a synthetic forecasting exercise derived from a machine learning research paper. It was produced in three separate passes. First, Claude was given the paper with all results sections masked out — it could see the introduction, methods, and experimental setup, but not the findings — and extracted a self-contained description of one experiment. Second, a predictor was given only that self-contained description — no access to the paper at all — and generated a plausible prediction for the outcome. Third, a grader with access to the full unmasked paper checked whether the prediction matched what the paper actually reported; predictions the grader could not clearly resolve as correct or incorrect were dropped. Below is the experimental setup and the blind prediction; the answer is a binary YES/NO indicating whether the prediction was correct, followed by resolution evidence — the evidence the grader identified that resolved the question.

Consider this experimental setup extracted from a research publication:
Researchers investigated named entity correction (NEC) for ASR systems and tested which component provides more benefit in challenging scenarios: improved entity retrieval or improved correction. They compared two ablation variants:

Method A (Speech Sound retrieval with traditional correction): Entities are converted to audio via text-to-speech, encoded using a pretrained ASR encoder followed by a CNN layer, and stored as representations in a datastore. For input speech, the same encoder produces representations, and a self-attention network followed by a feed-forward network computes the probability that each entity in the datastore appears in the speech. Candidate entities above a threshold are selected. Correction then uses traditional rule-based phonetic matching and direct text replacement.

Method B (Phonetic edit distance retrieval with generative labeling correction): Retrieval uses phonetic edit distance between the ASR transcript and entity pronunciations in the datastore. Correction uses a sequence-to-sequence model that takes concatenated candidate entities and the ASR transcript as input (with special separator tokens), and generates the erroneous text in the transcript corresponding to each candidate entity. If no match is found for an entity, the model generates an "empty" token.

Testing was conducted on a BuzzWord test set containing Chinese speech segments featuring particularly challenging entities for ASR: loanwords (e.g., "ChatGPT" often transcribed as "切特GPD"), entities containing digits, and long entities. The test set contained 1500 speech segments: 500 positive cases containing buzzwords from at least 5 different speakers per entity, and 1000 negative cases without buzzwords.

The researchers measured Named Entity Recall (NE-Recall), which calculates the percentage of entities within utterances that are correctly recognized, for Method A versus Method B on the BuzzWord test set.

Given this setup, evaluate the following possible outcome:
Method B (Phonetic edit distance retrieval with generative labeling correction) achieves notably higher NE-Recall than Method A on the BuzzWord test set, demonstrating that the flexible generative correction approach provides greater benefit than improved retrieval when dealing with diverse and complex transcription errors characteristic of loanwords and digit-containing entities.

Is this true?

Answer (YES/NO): YES